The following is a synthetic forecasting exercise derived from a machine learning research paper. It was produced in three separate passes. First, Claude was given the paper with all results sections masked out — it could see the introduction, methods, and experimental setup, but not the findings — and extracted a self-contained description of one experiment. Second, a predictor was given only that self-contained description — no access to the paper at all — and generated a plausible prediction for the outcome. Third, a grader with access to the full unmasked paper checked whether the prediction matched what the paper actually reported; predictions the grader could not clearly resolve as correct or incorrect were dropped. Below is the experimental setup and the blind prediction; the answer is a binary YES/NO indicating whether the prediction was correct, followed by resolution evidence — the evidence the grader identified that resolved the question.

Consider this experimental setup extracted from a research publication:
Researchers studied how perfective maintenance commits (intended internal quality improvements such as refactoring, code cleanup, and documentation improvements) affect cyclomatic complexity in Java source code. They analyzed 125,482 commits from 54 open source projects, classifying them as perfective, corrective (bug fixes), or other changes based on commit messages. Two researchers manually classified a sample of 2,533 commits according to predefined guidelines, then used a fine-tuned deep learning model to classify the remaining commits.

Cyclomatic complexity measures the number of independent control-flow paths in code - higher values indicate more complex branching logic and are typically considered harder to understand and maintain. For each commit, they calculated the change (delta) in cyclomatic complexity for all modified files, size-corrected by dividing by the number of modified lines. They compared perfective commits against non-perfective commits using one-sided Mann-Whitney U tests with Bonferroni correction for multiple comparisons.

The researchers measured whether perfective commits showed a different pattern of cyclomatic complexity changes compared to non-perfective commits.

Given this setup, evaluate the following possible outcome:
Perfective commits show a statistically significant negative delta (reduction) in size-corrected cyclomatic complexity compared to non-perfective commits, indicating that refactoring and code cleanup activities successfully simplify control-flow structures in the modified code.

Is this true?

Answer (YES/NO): YES